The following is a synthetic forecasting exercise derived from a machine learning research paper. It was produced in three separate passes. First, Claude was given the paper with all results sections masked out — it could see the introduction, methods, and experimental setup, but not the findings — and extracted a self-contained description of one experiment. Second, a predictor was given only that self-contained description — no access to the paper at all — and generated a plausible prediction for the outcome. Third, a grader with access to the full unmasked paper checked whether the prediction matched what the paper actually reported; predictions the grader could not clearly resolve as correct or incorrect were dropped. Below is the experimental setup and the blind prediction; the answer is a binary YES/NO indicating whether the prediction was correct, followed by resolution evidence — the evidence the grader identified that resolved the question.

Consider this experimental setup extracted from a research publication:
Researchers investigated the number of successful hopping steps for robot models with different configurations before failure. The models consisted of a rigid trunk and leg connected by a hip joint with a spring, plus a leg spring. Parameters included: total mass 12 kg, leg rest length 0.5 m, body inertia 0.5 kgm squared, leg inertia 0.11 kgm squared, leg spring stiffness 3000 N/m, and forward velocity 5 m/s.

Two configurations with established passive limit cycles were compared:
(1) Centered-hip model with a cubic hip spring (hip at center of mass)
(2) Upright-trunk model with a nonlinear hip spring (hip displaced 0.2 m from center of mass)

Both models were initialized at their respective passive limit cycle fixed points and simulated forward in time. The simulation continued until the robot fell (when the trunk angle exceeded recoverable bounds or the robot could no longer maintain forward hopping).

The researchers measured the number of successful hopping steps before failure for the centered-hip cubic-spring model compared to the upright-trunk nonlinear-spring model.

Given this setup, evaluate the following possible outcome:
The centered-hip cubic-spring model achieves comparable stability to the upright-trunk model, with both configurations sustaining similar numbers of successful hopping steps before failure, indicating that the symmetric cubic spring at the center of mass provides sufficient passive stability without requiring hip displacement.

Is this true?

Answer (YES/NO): NO